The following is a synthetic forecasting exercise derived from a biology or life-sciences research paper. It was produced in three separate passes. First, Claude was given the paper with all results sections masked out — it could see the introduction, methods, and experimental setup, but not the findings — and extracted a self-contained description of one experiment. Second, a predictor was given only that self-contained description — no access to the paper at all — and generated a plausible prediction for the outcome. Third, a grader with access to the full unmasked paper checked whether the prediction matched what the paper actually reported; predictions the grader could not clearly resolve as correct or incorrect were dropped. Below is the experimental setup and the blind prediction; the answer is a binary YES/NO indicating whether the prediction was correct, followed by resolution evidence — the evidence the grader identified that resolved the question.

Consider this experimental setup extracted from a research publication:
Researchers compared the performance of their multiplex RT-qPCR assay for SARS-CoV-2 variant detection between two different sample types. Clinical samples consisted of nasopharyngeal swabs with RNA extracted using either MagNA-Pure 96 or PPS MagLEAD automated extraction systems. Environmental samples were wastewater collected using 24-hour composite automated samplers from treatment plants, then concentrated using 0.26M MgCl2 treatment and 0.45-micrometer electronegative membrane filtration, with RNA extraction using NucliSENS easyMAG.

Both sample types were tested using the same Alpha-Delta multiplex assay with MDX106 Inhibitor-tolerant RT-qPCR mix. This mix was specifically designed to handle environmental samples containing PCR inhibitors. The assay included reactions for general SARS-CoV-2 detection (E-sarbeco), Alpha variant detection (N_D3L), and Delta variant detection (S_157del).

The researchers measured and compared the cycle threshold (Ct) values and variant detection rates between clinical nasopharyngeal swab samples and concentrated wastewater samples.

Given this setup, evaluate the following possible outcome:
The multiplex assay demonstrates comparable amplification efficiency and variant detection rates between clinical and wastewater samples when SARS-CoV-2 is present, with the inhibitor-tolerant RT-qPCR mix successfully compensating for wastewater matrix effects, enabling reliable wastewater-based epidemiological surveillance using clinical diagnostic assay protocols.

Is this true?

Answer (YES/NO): NO